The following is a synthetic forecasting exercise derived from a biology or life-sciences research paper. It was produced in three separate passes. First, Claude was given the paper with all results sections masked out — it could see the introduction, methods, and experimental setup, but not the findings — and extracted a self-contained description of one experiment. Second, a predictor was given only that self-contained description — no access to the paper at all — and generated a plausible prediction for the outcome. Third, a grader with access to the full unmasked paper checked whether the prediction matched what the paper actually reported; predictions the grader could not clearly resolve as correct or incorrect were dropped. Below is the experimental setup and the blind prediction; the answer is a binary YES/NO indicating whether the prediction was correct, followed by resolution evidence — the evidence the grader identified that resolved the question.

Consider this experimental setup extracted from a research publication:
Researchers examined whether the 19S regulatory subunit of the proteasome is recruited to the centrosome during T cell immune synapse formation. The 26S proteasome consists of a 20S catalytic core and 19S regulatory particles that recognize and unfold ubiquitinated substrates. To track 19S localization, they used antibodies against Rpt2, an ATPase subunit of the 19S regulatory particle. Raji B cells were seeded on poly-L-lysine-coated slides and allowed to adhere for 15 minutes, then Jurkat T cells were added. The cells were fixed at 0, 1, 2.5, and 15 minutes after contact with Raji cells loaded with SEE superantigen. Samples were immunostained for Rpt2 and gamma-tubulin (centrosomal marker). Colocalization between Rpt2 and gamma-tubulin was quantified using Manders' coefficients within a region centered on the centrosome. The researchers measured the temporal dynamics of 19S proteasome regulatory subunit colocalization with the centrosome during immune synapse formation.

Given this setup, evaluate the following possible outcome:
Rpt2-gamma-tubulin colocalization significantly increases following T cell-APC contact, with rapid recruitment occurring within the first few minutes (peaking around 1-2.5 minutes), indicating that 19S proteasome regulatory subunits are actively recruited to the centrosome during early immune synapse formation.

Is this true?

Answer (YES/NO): YES